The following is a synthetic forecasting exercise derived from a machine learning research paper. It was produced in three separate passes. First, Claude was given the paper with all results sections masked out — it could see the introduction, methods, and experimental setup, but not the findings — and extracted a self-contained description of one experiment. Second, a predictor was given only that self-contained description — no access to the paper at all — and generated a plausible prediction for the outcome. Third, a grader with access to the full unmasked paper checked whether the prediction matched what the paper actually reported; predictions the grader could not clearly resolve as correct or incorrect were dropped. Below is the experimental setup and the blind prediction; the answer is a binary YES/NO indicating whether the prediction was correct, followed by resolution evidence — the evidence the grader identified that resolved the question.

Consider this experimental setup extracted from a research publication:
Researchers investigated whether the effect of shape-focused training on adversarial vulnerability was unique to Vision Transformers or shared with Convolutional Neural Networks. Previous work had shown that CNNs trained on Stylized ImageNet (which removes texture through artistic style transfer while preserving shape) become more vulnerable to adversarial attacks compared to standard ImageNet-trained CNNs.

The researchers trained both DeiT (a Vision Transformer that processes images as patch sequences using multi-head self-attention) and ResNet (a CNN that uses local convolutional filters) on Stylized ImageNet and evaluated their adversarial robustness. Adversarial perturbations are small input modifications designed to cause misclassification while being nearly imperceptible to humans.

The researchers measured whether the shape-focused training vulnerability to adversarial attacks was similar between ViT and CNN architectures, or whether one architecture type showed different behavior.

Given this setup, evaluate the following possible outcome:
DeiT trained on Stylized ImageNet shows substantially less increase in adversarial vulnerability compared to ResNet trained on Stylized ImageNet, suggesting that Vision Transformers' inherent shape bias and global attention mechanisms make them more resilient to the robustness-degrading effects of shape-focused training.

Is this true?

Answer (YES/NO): NO